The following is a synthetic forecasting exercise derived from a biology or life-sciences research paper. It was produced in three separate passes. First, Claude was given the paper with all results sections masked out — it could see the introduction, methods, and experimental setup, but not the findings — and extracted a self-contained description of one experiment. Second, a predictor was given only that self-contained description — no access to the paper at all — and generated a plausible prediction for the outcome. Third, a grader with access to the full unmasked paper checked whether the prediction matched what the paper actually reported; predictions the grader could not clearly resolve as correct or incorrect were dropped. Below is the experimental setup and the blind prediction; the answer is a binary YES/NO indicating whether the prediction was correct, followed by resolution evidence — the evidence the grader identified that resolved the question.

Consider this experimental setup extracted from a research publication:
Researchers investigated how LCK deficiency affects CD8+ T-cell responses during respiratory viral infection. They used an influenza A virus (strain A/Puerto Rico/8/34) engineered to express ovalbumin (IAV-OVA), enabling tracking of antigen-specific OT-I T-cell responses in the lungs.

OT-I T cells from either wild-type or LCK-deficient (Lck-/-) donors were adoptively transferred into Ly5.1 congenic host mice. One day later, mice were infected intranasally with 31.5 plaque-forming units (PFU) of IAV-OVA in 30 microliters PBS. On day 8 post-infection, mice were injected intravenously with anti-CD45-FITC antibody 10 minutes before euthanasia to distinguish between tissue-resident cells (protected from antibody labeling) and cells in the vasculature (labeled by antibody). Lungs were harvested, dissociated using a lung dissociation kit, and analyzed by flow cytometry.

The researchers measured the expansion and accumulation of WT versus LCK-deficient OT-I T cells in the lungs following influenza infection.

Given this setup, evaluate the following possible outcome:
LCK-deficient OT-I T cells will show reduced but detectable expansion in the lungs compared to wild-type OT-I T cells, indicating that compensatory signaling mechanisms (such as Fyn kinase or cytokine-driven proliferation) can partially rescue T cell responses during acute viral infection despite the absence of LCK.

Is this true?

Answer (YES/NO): YES